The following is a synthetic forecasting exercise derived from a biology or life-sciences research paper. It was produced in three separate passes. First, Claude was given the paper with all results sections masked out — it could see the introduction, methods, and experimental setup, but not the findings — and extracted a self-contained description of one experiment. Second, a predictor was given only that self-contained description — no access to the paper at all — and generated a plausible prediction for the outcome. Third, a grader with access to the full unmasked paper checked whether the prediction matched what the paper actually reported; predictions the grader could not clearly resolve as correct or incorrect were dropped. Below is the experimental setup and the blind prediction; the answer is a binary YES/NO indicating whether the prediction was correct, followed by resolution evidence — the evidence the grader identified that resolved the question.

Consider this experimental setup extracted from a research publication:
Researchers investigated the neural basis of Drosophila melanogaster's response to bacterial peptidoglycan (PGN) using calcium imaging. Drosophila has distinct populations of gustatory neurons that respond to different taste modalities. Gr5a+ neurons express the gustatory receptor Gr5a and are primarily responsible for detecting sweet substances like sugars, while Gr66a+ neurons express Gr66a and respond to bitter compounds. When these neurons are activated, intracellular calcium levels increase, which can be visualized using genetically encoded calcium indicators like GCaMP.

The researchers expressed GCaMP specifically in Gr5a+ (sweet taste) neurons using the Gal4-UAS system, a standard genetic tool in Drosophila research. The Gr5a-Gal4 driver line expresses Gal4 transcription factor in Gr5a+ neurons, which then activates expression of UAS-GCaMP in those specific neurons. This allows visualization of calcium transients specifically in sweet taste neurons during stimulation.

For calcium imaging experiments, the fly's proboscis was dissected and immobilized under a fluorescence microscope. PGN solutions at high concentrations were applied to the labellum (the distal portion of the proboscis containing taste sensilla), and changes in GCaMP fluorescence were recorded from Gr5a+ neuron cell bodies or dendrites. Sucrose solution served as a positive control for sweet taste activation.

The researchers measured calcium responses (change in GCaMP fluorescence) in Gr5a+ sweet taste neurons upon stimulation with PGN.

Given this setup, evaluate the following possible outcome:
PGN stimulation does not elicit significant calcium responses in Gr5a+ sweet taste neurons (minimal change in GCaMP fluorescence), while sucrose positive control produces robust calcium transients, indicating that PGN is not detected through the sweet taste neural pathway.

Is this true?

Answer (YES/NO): NO